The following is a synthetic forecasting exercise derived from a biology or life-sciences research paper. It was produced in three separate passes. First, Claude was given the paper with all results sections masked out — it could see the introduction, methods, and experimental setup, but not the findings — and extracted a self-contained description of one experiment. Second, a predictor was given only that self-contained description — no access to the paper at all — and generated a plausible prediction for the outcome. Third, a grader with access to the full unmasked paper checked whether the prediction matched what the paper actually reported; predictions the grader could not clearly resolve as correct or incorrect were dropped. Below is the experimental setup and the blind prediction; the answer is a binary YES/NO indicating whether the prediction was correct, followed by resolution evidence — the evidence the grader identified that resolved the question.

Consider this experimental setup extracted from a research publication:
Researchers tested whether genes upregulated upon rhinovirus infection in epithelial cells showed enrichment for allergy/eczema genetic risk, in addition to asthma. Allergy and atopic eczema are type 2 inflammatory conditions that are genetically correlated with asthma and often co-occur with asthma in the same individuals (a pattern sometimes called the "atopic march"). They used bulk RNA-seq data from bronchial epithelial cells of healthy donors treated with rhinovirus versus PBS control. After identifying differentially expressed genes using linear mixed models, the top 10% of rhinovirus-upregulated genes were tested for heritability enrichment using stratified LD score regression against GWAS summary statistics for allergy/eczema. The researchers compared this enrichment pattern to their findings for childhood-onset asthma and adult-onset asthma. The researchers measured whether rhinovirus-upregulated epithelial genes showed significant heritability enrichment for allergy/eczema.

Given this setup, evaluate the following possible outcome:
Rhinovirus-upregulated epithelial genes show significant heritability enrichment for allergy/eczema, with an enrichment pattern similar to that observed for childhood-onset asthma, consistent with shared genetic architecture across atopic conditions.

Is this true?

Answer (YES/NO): NO